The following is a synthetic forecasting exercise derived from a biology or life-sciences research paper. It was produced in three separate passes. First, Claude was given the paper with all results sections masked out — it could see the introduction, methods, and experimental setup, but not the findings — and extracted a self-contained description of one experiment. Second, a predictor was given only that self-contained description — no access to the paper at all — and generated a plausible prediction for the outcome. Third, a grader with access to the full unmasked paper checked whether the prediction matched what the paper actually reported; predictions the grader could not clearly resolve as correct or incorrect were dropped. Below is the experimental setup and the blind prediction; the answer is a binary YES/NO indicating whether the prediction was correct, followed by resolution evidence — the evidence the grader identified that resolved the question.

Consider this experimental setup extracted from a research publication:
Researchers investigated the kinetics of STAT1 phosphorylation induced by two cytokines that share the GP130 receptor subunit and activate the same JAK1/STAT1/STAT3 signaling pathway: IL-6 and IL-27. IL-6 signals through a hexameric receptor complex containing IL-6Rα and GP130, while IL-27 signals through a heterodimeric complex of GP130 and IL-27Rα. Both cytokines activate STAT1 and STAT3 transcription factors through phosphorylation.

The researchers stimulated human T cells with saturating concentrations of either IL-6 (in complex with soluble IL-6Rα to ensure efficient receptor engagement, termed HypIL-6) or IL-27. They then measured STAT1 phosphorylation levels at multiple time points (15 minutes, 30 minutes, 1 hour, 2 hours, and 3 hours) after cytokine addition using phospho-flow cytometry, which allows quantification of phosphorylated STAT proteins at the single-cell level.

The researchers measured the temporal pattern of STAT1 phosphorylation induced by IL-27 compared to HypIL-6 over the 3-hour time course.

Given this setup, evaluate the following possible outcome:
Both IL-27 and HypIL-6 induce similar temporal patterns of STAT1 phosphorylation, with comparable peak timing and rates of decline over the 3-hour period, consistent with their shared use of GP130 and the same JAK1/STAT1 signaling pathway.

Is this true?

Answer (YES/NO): NO